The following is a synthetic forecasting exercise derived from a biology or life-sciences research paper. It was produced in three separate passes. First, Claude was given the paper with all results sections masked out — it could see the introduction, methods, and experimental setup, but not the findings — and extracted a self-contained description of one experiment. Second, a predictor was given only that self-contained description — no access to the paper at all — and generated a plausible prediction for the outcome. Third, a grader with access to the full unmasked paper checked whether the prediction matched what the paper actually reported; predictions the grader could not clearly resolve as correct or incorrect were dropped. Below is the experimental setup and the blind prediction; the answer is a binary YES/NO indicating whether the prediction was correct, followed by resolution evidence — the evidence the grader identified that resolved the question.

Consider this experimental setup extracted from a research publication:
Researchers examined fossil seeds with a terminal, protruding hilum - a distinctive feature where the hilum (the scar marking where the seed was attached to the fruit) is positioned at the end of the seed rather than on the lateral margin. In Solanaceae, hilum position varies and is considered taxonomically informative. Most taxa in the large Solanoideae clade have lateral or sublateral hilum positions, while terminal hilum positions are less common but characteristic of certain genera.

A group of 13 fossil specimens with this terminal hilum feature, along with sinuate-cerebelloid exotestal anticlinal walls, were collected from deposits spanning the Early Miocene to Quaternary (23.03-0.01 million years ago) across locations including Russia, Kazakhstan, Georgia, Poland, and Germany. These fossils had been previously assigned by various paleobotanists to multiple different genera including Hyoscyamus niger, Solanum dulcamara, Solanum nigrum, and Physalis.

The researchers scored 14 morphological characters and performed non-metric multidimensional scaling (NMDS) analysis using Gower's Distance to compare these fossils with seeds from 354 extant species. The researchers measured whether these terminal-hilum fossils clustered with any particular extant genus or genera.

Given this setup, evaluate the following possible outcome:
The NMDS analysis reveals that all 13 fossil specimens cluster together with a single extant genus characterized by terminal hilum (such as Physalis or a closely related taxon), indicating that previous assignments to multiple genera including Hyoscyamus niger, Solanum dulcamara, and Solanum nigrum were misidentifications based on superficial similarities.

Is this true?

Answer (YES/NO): NO